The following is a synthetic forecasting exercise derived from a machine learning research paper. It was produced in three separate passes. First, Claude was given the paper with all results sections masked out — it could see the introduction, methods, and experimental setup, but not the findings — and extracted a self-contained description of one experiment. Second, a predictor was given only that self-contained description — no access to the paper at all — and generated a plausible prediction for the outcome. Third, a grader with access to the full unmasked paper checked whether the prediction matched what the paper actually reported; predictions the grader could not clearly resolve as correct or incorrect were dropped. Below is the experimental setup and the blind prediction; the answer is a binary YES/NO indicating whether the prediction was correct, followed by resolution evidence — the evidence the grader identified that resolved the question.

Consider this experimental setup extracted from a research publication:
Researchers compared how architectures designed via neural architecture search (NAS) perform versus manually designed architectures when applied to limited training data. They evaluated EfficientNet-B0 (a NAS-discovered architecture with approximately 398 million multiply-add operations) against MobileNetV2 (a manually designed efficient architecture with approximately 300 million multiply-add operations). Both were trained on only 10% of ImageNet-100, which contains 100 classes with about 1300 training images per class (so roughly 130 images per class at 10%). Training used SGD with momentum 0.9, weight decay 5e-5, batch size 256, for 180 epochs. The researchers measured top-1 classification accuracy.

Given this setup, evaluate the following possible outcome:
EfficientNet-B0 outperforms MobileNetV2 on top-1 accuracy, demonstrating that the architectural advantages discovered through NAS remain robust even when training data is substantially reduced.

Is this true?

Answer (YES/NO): NO